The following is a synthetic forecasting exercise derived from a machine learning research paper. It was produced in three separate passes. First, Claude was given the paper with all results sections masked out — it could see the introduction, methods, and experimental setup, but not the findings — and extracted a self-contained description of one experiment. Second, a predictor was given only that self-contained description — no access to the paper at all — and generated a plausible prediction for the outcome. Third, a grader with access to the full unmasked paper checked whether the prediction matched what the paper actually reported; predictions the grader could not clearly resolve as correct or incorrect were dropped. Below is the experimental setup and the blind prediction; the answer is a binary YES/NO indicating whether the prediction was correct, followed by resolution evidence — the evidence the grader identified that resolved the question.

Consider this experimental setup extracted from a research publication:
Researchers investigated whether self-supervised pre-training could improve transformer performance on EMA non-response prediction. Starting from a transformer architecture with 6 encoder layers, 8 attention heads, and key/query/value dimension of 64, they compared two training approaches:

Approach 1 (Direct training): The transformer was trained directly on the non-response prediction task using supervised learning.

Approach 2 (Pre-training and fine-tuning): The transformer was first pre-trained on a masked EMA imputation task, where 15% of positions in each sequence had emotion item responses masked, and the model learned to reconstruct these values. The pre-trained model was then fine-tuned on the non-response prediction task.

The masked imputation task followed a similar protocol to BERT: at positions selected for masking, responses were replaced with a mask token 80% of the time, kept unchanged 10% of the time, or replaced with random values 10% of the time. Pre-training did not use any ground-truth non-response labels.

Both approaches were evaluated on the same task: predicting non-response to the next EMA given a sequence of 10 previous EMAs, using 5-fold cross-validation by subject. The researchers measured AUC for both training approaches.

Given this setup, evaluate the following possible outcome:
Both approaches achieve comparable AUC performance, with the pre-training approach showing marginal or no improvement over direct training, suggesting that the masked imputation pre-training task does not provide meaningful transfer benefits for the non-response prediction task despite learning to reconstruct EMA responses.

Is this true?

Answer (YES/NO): YES